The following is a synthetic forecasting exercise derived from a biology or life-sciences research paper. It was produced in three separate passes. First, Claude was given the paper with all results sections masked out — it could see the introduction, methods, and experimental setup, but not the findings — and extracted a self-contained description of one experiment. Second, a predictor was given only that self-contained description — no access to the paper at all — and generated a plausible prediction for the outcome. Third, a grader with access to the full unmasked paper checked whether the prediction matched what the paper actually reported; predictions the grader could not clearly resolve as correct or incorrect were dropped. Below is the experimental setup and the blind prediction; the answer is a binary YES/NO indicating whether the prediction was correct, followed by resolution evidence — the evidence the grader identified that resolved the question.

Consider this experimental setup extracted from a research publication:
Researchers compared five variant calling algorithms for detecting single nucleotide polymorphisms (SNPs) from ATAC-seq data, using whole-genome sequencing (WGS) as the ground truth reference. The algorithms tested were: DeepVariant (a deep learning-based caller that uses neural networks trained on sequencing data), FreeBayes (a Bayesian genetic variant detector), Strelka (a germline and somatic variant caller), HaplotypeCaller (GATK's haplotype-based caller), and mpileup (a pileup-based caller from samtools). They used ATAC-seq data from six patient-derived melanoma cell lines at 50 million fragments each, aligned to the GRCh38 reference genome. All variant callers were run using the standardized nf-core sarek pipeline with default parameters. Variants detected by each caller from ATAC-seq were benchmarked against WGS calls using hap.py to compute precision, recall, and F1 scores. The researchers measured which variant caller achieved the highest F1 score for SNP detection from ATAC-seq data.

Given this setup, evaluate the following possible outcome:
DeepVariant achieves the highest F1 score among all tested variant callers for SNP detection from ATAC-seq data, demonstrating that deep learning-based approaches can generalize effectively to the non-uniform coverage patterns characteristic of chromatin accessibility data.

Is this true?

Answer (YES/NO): NO